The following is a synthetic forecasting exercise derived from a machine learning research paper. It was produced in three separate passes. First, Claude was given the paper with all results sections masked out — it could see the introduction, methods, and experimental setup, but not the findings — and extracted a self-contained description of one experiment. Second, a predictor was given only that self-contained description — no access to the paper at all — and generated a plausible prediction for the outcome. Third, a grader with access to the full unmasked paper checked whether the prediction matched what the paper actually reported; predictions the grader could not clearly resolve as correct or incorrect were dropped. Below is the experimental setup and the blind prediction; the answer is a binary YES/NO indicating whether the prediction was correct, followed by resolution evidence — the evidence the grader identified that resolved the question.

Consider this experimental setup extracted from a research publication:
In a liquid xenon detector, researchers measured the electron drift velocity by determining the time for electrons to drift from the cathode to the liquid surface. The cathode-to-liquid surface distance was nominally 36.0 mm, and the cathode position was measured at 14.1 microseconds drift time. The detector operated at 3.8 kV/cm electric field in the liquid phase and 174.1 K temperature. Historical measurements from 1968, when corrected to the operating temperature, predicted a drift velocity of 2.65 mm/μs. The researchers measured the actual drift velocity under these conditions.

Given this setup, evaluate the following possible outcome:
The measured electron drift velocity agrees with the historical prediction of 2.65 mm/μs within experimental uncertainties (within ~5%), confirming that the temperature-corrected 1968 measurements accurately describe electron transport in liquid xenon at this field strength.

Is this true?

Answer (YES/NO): NO